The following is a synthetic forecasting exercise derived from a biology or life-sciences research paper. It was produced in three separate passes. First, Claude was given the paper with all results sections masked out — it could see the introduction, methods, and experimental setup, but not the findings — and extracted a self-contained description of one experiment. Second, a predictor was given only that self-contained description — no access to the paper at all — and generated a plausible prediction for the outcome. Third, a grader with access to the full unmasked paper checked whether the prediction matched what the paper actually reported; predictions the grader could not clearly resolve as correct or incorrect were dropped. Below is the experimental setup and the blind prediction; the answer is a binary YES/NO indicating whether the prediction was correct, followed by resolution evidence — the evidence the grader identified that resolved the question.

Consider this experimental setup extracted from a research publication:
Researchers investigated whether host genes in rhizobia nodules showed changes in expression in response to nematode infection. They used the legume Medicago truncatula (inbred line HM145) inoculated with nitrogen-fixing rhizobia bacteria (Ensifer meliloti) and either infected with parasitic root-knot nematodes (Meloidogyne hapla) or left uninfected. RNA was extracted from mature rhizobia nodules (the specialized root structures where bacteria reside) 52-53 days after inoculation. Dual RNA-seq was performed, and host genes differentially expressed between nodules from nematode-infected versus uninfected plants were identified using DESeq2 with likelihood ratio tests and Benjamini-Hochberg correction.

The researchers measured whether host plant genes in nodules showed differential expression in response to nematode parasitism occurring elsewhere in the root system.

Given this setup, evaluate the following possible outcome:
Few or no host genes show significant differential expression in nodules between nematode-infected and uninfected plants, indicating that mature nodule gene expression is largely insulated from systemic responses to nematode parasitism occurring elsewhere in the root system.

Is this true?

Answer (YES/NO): NO